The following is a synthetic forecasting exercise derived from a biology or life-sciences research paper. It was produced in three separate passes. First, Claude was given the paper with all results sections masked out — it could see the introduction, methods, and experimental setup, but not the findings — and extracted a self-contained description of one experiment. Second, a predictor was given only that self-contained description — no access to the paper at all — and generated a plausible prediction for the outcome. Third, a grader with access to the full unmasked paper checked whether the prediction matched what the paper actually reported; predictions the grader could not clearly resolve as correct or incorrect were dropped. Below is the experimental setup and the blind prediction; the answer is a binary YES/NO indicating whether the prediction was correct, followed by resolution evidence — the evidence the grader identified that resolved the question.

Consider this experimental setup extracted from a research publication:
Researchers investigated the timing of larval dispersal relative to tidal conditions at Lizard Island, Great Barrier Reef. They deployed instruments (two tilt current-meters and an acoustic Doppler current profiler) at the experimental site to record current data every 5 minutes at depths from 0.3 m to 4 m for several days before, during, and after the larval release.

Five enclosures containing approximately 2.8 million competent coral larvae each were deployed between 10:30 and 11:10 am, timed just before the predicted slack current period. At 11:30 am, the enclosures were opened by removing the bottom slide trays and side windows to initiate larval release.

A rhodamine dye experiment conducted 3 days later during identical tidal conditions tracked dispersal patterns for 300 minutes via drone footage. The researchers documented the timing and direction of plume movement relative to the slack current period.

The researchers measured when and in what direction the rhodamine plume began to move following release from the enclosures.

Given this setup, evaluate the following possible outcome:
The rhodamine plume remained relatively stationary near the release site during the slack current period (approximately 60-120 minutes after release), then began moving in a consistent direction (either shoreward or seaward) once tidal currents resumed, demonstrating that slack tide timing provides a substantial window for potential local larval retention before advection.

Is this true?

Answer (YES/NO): NO